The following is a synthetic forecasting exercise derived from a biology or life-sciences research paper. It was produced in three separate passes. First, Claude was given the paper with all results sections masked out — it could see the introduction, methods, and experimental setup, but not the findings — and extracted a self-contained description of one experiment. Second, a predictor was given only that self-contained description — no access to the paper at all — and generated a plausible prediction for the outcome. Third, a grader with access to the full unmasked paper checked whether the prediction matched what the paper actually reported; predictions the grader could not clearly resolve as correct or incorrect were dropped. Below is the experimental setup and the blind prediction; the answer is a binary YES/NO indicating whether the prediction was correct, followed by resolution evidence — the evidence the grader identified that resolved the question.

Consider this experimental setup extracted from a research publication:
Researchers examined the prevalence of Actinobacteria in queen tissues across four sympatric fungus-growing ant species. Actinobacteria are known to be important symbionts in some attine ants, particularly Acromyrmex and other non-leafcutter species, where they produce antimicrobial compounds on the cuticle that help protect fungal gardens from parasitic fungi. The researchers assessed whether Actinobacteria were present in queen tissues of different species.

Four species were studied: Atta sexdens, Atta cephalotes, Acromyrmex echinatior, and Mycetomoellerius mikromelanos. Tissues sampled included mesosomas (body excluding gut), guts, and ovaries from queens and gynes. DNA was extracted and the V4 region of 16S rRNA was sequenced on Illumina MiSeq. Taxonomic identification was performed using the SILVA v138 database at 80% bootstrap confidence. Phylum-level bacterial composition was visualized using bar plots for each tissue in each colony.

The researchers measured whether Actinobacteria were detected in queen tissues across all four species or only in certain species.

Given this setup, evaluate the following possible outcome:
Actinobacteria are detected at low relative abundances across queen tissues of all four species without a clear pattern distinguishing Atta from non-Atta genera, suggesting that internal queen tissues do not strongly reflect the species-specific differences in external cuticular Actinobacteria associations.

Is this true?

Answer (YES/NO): NO